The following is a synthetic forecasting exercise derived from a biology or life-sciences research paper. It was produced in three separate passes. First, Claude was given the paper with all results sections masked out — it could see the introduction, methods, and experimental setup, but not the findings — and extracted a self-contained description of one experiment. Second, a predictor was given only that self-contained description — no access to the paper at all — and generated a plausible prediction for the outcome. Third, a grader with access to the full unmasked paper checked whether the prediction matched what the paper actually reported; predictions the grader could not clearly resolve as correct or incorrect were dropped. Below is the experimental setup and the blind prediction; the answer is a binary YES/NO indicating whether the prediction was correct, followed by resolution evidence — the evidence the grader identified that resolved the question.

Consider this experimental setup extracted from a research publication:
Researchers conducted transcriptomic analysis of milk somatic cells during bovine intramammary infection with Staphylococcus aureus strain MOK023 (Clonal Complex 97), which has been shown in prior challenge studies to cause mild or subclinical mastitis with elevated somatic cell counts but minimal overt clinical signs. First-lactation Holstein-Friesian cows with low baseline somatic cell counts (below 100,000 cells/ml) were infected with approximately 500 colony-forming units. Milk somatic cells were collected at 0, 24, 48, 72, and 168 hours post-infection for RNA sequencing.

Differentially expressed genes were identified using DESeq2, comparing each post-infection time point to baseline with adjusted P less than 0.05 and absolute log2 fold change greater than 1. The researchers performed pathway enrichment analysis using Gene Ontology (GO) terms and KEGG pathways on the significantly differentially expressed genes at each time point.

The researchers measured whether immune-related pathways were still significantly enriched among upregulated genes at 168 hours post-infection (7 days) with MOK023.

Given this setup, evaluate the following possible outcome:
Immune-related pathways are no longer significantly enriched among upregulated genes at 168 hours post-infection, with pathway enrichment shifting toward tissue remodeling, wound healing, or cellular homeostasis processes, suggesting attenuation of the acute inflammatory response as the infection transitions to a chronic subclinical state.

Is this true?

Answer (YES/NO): NO